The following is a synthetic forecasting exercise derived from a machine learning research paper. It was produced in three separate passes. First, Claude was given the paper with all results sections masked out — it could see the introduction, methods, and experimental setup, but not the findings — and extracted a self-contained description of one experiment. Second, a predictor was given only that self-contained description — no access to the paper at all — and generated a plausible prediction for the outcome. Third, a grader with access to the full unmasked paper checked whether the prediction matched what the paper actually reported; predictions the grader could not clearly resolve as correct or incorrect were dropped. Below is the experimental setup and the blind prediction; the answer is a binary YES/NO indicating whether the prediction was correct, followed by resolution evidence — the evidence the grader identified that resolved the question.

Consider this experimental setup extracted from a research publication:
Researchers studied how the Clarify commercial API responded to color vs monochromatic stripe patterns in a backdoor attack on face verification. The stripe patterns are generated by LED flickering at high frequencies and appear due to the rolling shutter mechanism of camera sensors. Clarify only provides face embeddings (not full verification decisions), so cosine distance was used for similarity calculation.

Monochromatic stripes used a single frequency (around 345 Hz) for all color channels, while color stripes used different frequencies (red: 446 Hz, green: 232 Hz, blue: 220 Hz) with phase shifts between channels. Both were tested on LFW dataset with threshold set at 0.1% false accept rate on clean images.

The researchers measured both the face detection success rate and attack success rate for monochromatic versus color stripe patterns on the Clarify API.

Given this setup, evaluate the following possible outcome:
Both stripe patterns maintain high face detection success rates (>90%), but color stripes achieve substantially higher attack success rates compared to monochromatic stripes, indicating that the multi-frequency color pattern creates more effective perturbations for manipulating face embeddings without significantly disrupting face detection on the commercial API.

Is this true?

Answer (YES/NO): NO